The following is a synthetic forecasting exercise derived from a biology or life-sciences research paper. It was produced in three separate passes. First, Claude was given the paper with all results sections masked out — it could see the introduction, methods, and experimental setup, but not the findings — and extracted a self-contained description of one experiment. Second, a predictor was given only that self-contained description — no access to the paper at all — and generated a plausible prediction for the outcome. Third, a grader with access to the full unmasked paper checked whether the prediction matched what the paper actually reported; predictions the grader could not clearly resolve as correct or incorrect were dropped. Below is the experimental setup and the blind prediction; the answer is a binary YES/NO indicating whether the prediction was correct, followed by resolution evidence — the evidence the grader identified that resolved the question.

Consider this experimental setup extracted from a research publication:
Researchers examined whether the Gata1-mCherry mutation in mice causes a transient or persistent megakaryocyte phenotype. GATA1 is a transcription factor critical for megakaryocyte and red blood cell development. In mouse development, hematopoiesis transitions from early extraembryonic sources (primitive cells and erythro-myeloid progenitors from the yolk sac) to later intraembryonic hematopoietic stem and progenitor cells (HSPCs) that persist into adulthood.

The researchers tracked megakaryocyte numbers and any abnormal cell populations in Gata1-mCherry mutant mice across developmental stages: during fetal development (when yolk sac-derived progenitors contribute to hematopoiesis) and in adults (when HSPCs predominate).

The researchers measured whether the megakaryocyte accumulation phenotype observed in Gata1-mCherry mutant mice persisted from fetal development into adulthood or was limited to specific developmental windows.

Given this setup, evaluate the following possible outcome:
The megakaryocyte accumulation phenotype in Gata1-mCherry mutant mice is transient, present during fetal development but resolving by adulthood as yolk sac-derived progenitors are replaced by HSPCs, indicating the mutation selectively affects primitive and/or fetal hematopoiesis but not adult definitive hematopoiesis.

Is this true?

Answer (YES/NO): YES